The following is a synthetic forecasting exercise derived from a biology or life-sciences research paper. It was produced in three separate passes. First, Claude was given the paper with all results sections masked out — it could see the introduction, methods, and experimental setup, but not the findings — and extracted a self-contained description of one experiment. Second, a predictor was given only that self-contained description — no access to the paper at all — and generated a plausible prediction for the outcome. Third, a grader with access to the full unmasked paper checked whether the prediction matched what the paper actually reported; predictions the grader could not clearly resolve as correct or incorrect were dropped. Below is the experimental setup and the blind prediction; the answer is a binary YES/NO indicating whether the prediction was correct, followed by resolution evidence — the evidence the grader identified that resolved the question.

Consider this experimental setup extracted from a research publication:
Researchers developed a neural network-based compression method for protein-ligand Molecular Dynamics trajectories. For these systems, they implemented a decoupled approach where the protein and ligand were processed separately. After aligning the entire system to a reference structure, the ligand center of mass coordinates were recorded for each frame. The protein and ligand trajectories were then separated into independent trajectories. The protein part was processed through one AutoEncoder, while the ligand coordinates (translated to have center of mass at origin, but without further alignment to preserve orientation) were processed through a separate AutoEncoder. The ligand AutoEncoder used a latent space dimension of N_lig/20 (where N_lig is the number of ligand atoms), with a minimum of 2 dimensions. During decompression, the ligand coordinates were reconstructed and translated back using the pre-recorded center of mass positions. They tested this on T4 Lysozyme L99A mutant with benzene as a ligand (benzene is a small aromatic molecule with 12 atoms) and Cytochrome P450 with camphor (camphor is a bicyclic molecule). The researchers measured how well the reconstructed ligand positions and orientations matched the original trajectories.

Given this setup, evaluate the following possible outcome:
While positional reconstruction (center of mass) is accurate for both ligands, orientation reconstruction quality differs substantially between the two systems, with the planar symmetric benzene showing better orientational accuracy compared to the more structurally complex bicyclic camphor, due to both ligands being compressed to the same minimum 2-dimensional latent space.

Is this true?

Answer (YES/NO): NO